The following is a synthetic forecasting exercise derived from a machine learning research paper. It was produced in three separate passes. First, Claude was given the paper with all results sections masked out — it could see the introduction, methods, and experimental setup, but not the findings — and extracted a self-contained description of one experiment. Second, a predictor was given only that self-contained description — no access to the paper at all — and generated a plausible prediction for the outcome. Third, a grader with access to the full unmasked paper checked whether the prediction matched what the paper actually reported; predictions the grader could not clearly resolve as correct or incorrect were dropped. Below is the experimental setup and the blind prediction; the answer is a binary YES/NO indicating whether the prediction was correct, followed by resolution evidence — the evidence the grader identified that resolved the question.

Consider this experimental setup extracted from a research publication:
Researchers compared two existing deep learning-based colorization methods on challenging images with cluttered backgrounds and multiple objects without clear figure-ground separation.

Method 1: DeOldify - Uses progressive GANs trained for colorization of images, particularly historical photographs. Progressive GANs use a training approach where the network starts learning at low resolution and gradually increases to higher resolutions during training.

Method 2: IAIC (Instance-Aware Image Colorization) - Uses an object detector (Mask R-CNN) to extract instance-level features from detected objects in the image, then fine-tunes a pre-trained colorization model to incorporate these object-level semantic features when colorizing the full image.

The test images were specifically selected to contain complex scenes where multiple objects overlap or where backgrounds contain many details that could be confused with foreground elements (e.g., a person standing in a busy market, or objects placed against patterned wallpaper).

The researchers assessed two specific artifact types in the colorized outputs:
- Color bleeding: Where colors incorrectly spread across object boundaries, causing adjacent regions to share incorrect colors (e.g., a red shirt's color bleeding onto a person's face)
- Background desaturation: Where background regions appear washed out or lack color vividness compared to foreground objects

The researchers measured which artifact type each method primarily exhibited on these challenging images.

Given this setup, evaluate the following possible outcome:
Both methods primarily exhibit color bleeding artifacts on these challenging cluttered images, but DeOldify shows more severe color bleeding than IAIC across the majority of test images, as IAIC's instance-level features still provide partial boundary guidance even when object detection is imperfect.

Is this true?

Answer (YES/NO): NO